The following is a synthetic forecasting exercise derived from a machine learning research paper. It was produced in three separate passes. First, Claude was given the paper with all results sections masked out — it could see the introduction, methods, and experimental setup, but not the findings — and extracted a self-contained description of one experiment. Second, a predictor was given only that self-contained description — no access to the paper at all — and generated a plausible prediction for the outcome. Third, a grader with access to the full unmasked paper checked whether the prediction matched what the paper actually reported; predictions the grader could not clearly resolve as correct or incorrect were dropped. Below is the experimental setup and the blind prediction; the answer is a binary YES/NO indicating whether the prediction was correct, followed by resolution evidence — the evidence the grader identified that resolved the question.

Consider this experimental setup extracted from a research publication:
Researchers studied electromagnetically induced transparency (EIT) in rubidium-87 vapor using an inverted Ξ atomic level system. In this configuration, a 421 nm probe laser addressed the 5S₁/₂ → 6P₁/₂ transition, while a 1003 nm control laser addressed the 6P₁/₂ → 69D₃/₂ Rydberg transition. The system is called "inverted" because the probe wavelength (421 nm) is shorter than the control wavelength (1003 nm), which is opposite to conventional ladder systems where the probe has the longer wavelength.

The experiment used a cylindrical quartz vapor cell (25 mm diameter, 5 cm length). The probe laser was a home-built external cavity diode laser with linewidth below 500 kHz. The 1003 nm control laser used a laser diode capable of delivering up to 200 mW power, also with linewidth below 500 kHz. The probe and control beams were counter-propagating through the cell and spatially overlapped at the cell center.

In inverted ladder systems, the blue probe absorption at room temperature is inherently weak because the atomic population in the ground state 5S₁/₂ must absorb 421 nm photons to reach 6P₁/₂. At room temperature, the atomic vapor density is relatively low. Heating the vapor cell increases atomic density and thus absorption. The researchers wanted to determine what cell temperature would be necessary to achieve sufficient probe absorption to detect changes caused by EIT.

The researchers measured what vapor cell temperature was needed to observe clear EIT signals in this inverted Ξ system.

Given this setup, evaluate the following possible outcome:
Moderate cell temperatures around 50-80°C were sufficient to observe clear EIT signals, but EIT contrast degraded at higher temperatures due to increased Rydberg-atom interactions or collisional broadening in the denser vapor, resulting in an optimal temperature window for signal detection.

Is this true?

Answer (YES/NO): NO